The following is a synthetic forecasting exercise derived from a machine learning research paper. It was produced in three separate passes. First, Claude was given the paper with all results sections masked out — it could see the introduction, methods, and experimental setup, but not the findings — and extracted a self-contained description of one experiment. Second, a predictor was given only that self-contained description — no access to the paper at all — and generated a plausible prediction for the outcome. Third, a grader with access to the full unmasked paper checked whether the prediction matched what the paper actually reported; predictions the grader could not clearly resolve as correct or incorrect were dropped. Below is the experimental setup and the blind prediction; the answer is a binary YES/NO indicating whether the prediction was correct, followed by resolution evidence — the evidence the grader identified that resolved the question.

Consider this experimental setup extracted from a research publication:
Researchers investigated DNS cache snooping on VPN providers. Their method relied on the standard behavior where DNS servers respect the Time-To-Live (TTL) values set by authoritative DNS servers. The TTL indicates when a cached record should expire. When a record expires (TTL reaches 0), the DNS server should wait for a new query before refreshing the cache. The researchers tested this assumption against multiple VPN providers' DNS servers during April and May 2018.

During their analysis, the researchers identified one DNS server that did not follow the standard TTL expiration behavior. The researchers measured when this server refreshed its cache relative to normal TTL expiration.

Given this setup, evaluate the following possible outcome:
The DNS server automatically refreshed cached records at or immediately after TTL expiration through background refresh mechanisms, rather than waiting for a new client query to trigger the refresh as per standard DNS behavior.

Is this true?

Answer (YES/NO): NO